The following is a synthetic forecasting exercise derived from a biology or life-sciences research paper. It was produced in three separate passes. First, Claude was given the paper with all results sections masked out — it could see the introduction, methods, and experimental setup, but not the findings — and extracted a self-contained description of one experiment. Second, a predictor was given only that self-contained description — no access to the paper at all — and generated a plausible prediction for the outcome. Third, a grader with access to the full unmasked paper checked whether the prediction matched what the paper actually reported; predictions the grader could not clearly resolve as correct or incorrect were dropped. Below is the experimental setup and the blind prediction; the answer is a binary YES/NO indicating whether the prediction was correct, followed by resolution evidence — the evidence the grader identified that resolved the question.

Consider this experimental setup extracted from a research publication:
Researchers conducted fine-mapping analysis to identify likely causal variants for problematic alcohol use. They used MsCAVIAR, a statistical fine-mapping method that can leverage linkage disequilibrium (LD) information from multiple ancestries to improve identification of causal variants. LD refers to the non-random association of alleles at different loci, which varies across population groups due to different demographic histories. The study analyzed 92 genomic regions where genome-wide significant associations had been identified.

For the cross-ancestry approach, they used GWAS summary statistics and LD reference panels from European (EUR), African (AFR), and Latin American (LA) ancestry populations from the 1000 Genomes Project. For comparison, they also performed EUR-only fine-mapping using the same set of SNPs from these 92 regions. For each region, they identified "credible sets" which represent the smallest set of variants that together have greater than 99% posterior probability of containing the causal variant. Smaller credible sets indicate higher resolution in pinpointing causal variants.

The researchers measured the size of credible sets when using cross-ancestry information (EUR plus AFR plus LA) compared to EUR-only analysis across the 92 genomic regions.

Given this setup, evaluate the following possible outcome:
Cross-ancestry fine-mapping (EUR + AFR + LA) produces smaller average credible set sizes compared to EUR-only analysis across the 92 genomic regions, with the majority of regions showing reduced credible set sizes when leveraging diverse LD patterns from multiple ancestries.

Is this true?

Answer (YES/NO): YES